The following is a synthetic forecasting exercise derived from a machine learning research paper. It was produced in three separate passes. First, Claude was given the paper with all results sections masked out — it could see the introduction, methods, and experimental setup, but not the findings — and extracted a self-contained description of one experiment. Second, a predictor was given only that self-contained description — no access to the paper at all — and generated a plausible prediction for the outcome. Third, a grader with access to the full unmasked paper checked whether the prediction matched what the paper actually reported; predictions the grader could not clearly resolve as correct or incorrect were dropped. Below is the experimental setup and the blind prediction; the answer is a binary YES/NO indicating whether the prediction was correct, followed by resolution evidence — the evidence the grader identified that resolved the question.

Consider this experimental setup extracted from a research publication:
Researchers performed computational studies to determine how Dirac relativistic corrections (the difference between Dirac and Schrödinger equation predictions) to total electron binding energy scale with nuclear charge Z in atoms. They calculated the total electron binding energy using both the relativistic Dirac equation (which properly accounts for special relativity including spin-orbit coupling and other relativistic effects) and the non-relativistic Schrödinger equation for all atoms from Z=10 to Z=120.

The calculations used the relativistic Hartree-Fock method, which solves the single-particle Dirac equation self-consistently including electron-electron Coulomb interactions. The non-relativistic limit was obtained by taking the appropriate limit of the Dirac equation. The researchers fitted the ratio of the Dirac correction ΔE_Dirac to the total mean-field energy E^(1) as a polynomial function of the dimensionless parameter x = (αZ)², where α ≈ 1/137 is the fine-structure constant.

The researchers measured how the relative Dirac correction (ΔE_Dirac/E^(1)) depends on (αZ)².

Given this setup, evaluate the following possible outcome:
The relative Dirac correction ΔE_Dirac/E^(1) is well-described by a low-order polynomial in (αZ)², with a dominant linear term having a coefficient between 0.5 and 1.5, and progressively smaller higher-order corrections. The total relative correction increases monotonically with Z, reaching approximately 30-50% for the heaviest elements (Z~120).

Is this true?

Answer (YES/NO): NO